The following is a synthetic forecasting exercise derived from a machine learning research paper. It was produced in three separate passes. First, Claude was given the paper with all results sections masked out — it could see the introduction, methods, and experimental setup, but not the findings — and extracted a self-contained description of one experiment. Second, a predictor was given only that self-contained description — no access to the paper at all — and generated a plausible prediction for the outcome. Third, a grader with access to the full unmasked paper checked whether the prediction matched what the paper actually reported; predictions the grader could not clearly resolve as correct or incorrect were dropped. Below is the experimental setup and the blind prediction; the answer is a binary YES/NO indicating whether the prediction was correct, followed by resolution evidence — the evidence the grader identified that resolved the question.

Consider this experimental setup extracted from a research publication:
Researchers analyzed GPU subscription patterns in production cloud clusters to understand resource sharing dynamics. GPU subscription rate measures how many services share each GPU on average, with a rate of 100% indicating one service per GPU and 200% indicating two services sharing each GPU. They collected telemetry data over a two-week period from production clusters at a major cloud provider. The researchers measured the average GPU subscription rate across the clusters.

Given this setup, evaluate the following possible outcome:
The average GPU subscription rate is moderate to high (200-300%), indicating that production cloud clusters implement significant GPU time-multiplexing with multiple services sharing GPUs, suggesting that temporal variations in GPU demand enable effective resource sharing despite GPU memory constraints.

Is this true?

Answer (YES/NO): YES